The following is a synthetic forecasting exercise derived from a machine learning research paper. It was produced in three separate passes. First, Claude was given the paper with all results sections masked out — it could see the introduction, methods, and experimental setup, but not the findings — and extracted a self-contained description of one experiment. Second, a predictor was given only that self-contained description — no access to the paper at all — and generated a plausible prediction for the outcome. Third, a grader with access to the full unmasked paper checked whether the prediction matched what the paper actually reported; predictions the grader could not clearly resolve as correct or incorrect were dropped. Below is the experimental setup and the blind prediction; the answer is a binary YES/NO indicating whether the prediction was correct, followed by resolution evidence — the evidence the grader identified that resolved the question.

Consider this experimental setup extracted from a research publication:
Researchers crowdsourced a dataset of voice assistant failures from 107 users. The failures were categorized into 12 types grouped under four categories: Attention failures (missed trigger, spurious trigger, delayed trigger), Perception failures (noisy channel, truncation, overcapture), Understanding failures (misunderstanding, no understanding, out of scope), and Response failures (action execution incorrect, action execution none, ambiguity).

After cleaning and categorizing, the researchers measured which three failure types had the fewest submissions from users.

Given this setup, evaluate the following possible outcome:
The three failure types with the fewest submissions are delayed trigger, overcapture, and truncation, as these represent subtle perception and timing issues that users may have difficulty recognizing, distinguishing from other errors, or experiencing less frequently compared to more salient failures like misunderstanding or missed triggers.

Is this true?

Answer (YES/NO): YES